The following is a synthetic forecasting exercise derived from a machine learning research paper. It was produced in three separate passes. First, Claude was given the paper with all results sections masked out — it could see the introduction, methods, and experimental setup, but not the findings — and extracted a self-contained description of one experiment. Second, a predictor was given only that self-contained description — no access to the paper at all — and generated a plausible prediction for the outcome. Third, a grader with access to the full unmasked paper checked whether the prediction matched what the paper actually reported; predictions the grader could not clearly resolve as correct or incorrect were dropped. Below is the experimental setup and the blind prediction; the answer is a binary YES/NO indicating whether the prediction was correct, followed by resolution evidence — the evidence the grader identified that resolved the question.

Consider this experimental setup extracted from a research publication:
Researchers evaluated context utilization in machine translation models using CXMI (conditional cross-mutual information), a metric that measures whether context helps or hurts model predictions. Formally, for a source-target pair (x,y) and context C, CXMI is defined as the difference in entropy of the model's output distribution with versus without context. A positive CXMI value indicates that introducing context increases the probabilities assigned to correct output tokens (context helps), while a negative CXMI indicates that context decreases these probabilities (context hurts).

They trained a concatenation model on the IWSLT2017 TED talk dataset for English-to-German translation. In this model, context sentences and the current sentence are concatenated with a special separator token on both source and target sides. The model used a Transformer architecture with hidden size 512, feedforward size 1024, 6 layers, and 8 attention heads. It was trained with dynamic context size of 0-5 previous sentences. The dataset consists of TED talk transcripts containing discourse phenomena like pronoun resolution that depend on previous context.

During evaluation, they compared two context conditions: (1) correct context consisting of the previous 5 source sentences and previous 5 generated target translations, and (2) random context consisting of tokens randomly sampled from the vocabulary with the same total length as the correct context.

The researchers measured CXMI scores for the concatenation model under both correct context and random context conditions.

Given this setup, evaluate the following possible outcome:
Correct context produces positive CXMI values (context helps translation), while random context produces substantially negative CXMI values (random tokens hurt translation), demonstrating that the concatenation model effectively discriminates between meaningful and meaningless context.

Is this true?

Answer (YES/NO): YES